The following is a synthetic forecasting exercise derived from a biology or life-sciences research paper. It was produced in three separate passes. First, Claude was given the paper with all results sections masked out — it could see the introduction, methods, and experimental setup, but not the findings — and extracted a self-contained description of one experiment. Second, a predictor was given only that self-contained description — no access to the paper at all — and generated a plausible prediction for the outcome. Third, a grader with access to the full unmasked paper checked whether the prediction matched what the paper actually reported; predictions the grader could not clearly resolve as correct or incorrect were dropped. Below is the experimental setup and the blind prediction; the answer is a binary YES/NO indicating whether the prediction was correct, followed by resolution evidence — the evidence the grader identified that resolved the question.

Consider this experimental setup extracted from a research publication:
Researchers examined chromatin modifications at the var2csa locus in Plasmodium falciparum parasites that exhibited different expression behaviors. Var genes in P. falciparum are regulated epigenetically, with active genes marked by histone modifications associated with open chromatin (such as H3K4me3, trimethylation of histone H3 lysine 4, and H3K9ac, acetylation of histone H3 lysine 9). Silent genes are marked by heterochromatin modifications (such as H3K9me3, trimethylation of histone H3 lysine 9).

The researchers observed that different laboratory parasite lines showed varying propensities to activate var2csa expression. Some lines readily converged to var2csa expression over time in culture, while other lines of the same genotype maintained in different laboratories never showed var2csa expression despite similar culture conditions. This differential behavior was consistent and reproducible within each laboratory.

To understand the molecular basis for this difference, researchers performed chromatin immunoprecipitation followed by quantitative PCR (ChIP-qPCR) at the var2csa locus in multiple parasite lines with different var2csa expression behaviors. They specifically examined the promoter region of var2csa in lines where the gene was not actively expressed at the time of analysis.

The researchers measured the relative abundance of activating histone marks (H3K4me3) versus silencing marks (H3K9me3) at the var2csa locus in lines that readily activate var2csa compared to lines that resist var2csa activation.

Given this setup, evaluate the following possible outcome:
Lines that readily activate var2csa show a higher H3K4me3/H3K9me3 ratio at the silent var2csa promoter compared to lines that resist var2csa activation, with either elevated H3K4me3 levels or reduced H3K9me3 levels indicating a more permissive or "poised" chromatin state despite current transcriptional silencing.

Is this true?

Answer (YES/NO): NO